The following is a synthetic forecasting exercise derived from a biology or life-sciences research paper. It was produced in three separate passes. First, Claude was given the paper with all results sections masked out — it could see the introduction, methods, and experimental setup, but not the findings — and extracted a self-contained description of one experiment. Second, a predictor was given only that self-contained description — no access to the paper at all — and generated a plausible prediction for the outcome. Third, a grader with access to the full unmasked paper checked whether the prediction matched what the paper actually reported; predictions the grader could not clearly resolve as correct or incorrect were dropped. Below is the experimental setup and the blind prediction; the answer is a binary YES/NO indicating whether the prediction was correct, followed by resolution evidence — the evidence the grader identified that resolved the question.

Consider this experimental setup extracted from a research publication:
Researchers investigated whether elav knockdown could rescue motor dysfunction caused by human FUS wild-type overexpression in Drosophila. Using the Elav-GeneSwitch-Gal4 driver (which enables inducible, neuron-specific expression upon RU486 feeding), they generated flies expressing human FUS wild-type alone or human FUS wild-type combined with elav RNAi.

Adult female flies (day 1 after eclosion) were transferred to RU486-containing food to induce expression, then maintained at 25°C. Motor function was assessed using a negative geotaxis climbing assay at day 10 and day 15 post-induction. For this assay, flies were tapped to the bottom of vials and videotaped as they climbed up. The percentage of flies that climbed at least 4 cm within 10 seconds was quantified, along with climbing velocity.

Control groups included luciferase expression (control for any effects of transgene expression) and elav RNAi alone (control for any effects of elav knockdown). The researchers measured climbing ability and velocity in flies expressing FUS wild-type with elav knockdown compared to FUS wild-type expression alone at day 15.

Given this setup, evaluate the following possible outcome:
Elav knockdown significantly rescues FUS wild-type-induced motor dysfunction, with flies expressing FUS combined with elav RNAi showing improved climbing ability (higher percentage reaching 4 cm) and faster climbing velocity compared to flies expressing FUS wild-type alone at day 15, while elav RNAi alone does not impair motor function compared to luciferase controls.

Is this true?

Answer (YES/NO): NO